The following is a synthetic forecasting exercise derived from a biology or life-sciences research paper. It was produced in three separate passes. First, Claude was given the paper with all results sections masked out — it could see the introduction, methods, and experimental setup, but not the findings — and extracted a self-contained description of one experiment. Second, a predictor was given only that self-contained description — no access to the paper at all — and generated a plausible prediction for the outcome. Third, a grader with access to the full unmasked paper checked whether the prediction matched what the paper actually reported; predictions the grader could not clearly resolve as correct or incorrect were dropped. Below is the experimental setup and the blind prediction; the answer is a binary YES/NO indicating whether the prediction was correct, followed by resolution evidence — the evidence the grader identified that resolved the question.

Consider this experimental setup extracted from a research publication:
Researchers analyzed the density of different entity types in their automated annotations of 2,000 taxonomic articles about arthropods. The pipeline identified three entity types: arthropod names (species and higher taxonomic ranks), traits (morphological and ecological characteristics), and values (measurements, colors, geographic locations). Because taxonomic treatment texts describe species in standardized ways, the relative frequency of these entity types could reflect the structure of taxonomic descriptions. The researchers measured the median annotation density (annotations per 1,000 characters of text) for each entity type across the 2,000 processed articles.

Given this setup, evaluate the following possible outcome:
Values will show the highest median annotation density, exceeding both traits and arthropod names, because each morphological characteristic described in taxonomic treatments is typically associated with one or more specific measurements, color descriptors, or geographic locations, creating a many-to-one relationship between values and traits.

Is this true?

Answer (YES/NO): YES